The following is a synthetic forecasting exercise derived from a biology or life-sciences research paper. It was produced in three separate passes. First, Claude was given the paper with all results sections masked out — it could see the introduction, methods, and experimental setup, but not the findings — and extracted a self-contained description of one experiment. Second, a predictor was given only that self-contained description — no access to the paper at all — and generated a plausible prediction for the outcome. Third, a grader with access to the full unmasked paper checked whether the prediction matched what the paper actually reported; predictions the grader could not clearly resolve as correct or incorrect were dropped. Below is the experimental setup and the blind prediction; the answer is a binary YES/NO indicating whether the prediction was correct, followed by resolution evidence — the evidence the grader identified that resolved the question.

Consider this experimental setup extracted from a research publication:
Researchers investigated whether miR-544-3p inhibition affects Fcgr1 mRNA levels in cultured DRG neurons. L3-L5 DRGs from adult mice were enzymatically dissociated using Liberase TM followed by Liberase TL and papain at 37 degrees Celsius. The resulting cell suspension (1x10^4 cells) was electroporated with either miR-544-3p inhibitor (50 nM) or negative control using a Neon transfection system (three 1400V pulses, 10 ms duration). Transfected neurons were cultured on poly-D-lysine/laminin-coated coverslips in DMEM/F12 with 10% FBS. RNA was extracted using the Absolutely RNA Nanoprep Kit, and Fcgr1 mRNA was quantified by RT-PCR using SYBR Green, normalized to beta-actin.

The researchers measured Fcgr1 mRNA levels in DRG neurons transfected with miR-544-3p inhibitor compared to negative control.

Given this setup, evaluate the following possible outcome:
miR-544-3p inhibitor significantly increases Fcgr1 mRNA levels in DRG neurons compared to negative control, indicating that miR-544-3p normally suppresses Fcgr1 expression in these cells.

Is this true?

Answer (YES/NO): YES